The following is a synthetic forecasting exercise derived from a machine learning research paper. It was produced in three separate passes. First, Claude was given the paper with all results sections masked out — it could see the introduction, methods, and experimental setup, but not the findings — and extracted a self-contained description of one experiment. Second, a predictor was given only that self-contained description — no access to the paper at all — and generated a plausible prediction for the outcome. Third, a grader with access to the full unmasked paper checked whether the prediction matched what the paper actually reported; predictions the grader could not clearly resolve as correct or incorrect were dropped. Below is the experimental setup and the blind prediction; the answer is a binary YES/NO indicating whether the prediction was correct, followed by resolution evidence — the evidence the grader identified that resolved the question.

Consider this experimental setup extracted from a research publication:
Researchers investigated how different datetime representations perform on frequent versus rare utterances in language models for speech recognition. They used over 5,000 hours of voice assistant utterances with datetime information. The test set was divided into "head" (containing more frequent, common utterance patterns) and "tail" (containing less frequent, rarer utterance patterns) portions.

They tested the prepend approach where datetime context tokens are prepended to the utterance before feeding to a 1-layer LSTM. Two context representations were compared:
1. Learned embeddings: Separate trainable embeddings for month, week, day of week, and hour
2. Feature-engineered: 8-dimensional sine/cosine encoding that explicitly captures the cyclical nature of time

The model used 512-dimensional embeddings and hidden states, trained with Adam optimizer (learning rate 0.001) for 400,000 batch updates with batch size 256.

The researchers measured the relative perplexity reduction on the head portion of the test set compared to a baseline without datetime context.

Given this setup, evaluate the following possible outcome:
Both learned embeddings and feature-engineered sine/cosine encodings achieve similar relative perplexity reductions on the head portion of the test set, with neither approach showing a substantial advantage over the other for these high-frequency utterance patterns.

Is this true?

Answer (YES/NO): NO